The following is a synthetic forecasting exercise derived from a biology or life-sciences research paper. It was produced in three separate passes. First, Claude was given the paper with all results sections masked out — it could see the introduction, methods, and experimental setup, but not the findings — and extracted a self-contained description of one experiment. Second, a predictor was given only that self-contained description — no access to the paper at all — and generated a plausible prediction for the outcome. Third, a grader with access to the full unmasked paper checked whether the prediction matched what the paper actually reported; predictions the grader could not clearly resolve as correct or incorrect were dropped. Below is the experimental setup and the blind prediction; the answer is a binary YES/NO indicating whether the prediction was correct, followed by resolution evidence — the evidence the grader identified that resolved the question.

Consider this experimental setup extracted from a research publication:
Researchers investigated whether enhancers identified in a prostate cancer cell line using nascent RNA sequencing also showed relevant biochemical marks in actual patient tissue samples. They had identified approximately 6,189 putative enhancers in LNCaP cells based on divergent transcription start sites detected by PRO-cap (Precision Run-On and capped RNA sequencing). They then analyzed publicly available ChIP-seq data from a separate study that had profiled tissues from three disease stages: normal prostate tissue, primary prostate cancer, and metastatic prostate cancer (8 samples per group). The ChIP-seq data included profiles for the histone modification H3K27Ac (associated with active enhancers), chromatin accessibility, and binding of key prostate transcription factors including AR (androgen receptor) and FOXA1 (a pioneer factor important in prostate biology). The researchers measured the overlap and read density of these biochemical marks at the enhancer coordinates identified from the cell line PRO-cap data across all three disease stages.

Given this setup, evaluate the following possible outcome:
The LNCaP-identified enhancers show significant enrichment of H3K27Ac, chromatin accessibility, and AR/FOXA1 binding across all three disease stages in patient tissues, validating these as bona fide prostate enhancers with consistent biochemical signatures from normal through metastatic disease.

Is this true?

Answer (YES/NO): NO